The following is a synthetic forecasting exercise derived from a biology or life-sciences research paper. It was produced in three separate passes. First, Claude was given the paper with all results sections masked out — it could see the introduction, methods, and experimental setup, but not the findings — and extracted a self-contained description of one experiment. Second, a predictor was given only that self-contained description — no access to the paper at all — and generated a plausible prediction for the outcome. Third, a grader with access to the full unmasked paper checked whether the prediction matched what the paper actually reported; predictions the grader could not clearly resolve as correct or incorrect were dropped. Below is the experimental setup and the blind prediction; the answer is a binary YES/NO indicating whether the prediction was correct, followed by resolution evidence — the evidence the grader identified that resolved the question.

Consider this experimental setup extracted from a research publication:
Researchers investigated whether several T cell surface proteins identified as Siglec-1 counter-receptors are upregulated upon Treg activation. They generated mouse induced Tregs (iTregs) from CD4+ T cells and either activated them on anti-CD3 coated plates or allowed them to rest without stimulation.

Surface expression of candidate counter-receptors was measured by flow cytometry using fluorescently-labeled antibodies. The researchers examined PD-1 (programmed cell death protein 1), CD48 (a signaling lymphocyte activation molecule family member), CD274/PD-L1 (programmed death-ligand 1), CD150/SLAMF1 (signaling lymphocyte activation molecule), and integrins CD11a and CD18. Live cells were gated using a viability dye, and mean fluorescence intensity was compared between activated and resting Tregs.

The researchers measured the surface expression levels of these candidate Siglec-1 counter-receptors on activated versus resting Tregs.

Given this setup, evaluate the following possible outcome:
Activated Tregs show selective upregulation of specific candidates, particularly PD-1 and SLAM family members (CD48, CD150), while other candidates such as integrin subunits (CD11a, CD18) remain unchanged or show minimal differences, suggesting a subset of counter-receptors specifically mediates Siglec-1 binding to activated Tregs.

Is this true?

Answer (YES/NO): NO